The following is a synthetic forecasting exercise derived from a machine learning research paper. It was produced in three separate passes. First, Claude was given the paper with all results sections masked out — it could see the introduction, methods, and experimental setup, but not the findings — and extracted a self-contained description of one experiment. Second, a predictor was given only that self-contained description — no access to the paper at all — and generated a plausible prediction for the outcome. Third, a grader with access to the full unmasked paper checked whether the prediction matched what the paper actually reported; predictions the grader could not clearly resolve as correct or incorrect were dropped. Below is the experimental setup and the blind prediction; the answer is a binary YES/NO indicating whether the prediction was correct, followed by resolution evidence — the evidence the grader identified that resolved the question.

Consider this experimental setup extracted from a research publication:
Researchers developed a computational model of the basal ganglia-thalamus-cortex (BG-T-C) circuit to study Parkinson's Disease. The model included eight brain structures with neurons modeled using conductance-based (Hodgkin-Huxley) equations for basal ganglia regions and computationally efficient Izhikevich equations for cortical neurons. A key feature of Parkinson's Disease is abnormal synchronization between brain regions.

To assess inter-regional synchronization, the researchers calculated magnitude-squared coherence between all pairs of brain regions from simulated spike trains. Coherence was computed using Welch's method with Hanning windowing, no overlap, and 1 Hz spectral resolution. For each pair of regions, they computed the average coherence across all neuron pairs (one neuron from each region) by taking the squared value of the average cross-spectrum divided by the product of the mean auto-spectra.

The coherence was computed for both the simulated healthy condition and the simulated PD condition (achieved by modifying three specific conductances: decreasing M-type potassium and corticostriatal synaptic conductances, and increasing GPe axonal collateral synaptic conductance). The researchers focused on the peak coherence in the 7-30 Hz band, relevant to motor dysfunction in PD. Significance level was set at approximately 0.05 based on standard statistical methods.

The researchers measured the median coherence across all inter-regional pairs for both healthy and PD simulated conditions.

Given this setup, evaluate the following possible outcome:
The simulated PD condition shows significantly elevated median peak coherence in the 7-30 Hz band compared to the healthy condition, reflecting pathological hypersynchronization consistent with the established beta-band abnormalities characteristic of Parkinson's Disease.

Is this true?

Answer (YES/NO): YES